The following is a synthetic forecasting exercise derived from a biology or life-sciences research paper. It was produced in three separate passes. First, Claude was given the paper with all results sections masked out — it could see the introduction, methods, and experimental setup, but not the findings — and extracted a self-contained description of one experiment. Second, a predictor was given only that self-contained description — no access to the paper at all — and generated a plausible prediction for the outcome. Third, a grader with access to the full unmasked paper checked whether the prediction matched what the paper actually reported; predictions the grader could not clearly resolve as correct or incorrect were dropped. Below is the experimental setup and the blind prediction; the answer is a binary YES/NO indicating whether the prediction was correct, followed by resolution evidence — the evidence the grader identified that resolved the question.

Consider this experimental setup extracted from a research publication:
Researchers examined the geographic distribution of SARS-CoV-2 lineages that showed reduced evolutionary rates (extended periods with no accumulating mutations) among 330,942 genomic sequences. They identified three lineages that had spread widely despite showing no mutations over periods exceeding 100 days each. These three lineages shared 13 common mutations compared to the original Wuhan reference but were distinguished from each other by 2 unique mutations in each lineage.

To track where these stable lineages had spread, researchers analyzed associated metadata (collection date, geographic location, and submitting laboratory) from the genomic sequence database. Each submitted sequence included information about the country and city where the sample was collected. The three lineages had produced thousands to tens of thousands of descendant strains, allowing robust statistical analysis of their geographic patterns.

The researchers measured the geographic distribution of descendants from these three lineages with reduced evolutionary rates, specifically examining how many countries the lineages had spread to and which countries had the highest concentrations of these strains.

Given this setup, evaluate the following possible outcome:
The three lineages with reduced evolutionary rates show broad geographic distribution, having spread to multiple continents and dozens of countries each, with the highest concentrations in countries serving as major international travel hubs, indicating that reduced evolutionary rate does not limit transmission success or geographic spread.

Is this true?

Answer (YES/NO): NO